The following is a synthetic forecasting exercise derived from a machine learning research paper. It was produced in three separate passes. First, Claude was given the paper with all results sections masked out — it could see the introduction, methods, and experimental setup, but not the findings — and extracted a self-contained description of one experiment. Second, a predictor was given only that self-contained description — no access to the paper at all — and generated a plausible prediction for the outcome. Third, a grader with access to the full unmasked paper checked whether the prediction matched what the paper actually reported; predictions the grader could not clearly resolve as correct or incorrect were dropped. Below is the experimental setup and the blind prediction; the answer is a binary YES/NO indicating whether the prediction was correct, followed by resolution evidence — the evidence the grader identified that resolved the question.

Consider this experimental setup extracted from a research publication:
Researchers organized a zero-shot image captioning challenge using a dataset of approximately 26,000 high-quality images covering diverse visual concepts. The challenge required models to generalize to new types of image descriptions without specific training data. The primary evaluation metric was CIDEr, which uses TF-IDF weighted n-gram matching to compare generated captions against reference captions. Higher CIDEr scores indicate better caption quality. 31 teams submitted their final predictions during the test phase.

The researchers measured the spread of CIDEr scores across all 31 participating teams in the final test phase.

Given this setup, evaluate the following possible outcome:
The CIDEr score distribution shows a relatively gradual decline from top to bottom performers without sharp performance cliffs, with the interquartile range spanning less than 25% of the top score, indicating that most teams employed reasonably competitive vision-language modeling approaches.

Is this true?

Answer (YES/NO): NO